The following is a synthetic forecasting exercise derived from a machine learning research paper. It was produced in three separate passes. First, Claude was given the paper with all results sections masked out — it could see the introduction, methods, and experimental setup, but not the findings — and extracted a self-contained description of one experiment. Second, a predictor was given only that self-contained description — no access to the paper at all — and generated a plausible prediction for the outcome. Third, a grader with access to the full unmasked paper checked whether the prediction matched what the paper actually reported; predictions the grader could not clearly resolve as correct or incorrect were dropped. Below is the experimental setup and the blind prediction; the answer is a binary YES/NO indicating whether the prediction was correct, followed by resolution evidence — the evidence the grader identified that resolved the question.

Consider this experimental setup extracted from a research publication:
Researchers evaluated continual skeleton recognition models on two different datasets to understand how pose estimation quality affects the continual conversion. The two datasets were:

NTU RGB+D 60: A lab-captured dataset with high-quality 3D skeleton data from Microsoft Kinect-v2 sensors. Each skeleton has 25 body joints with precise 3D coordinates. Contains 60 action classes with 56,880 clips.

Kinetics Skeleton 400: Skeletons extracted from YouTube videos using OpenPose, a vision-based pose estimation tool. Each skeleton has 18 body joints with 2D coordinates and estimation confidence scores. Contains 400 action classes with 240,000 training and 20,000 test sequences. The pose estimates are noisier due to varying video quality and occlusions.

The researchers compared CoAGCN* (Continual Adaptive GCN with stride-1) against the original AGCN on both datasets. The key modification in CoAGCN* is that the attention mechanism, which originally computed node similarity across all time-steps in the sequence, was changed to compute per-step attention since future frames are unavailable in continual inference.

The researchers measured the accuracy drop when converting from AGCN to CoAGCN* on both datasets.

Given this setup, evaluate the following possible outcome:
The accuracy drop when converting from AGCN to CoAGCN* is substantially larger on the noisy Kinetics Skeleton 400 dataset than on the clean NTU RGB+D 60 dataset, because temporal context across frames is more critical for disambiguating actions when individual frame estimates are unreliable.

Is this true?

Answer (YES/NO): YES